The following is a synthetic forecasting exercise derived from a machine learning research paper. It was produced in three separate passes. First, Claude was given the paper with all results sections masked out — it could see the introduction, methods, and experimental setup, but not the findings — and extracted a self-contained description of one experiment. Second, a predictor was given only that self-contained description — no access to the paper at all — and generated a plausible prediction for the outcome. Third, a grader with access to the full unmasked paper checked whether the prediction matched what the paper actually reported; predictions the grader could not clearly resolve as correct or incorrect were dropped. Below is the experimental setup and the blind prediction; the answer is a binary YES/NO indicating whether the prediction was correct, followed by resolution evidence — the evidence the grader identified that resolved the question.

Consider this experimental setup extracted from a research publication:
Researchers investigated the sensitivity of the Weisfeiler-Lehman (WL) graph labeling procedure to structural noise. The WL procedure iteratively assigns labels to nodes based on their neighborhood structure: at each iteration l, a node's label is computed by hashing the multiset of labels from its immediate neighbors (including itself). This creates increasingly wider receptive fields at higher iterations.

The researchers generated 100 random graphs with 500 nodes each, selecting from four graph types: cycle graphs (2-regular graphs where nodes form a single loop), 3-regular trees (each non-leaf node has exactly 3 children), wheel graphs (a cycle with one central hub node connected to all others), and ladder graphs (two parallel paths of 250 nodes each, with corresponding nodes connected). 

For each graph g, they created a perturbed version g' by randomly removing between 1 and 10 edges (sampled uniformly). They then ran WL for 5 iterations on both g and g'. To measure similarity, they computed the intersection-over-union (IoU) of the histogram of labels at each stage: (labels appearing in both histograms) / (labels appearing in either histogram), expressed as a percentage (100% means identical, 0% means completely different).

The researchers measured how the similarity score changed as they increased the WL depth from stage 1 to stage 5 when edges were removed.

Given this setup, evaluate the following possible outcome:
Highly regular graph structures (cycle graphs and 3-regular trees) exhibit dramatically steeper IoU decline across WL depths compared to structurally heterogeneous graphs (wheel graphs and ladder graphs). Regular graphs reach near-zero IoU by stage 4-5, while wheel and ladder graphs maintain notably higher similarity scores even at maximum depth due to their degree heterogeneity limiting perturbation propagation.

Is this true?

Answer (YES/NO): NO